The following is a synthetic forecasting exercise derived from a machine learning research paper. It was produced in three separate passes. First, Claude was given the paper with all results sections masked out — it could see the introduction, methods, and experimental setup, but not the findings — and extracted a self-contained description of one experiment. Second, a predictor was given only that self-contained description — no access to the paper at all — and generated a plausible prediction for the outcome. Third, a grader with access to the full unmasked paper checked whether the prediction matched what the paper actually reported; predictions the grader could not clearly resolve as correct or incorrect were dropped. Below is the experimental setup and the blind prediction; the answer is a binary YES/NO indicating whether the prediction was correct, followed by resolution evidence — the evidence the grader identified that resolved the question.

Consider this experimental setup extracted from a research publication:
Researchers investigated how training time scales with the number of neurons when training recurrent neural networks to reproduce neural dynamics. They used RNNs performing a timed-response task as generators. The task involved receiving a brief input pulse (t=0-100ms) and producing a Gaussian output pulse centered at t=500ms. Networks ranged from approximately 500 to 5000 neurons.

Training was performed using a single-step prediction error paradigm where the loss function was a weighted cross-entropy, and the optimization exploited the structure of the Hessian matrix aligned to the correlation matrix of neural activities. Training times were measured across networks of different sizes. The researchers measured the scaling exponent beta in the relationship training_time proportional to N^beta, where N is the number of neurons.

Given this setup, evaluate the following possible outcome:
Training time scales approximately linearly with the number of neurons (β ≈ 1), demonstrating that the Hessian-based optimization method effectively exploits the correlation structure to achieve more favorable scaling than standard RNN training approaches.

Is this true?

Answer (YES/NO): NO